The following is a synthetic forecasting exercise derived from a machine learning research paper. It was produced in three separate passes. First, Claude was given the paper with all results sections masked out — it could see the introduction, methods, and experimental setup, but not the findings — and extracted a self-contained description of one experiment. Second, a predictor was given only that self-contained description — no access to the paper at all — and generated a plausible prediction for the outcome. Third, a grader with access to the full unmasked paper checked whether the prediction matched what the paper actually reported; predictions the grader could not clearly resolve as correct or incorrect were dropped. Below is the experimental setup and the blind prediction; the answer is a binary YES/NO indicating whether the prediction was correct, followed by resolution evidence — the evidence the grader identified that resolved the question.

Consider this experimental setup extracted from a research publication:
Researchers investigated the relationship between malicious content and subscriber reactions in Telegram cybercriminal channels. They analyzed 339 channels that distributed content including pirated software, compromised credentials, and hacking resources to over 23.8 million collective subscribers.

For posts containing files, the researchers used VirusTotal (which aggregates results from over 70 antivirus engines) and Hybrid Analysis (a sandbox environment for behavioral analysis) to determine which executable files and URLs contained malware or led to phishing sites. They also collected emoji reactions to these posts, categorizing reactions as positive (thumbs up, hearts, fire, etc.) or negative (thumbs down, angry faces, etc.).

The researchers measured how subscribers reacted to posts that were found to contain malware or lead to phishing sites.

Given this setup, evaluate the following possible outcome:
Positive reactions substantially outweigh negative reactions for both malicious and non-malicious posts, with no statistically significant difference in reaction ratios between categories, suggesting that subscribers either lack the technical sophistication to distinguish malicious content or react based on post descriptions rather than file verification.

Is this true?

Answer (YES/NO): YES